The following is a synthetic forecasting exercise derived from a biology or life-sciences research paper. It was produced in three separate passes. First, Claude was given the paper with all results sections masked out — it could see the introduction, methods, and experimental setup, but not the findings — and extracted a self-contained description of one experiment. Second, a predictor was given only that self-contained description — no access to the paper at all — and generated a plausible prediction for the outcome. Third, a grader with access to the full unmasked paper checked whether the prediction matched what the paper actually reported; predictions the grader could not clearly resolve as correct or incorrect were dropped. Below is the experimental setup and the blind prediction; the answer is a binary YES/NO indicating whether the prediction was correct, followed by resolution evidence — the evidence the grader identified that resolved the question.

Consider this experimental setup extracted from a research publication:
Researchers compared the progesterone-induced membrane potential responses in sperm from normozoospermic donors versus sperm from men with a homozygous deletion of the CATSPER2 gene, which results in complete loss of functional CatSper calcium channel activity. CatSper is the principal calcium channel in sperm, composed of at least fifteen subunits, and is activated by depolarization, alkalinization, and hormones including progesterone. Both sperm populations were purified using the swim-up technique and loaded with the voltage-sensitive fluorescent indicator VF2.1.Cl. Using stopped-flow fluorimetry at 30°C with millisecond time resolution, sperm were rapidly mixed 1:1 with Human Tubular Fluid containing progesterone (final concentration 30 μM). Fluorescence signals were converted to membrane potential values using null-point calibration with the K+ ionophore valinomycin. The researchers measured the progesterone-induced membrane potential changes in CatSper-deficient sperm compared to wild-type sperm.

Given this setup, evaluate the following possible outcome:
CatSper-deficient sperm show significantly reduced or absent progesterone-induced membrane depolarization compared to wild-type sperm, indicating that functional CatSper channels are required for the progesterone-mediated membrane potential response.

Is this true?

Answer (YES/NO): YES